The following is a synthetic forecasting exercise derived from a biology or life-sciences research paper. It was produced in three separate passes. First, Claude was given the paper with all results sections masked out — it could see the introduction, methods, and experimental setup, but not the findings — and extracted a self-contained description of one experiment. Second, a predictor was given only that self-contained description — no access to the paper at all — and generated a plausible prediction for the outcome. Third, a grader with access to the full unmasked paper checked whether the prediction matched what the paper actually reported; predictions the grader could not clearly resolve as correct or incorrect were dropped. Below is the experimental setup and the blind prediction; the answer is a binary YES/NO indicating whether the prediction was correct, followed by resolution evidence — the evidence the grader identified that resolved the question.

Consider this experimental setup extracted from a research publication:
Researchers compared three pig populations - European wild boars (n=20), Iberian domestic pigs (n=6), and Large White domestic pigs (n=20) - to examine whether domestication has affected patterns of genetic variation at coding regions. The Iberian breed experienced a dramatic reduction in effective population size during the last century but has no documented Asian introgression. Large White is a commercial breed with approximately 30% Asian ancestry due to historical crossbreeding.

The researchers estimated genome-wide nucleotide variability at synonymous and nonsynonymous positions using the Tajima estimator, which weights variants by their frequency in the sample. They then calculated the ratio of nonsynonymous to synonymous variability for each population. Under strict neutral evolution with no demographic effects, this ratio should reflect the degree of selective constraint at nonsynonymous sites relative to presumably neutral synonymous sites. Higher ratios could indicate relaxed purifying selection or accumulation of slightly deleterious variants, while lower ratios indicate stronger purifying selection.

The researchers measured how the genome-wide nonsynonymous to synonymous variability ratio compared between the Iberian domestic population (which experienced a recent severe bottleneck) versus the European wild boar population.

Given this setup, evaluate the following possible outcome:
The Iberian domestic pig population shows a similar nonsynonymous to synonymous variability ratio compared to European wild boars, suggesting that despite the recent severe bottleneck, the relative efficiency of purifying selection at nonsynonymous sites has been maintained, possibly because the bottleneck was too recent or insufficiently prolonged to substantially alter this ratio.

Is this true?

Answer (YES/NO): YES